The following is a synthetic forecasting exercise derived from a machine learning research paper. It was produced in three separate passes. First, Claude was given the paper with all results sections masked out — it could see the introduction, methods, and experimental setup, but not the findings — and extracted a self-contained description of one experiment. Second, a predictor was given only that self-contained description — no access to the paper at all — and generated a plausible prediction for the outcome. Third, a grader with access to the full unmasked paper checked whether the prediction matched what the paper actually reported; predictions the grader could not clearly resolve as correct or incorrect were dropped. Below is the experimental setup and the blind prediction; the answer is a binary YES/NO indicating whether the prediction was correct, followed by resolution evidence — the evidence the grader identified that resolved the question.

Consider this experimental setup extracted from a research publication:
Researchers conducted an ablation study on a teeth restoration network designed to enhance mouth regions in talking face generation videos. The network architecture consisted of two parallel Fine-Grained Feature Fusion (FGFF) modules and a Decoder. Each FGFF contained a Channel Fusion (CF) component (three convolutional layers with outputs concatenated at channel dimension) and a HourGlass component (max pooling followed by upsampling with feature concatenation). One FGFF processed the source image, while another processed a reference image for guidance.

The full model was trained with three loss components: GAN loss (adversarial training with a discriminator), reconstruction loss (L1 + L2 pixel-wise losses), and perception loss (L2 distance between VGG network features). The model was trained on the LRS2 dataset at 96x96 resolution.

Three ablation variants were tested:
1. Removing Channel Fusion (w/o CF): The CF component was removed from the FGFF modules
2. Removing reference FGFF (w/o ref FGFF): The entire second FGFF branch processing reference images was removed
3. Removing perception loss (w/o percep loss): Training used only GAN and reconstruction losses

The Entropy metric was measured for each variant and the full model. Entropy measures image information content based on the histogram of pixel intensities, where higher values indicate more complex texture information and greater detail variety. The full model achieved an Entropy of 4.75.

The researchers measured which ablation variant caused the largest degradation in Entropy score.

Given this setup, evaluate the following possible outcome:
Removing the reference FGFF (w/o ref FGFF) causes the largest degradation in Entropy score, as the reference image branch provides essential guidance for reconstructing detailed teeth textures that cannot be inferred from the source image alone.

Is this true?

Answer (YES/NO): NO